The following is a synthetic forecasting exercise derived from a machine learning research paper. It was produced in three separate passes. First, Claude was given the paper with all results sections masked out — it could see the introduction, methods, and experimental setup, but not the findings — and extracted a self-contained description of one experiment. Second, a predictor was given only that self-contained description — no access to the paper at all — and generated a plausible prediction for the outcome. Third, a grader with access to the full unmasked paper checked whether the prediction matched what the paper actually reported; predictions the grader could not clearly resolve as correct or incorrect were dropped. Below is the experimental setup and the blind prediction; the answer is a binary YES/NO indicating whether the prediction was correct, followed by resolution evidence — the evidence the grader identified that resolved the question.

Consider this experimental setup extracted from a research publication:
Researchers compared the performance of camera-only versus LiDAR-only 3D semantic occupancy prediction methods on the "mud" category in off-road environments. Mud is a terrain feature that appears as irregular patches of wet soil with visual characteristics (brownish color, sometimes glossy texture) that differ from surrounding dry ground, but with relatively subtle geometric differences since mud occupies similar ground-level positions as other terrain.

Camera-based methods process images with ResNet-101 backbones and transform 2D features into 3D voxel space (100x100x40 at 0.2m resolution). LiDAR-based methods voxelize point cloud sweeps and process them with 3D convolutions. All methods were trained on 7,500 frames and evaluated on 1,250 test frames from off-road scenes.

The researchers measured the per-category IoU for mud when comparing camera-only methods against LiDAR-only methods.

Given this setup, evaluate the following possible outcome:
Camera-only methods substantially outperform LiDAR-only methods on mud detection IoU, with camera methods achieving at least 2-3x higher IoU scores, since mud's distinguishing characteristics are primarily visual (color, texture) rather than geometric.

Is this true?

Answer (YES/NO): NO